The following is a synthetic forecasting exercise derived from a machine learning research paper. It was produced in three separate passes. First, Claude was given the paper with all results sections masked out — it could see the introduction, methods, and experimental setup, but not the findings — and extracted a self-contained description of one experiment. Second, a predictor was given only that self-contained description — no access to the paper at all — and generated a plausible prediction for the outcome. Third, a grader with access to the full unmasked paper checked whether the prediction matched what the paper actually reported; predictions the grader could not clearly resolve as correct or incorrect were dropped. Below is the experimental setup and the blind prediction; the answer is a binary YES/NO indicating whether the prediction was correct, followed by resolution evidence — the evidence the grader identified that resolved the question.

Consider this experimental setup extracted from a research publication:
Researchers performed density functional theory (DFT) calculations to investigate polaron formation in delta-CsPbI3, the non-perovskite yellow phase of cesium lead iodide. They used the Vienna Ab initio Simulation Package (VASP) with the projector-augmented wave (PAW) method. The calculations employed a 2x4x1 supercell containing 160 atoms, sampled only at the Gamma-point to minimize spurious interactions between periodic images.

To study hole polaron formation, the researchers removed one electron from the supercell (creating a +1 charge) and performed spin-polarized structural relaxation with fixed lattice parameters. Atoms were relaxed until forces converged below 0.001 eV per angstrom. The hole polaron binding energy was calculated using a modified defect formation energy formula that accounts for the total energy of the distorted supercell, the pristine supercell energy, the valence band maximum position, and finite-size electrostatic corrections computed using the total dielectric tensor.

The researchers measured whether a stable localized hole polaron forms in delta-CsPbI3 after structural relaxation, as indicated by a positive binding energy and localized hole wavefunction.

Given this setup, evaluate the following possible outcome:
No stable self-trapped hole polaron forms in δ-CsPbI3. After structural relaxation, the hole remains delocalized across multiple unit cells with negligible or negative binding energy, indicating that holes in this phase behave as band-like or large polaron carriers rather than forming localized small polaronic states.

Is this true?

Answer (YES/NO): NO